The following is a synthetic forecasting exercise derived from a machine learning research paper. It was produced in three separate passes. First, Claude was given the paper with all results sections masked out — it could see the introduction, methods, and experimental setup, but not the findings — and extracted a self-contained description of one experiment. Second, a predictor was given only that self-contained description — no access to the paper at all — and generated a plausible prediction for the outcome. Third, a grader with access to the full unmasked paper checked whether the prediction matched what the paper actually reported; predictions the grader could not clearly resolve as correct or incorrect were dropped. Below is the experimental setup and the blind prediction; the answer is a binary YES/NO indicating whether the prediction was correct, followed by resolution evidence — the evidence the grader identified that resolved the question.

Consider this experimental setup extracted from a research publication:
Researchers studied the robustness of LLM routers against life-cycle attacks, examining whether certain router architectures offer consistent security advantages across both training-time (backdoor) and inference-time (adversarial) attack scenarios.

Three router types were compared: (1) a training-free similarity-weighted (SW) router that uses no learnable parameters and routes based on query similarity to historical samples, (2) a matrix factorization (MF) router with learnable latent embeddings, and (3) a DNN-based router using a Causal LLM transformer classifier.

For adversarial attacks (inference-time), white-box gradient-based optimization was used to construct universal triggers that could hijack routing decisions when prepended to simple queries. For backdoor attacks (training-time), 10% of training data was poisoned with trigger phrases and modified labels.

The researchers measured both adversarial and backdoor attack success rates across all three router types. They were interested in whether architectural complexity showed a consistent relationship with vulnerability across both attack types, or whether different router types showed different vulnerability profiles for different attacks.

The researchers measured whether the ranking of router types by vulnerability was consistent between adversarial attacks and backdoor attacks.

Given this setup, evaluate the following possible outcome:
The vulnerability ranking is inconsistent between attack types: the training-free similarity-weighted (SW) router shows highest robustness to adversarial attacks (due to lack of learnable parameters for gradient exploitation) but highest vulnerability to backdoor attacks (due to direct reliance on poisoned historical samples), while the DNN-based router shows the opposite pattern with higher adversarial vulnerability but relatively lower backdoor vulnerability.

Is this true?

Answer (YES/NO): NO